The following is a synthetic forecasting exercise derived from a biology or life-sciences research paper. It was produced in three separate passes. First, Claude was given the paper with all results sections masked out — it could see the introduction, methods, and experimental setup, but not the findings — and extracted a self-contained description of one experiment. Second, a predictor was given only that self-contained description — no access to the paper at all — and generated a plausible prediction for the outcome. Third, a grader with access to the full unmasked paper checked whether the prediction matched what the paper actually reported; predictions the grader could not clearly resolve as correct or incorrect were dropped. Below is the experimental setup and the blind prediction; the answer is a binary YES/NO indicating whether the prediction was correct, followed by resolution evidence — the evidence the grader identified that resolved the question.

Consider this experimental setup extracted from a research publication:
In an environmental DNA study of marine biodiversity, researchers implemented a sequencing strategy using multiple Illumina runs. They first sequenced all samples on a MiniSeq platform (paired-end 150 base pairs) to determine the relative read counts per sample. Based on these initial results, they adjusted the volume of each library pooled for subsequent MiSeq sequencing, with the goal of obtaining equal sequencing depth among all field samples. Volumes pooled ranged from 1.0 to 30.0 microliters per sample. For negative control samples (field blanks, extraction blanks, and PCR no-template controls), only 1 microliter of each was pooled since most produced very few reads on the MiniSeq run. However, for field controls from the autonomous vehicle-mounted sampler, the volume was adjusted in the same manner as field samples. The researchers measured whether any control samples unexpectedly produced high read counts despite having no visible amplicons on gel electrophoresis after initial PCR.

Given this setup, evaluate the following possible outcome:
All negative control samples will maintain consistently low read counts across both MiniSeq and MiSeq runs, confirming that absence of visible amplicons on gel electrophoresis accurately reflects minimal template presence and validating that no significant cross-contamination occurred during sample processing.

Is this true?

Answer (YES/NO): NO